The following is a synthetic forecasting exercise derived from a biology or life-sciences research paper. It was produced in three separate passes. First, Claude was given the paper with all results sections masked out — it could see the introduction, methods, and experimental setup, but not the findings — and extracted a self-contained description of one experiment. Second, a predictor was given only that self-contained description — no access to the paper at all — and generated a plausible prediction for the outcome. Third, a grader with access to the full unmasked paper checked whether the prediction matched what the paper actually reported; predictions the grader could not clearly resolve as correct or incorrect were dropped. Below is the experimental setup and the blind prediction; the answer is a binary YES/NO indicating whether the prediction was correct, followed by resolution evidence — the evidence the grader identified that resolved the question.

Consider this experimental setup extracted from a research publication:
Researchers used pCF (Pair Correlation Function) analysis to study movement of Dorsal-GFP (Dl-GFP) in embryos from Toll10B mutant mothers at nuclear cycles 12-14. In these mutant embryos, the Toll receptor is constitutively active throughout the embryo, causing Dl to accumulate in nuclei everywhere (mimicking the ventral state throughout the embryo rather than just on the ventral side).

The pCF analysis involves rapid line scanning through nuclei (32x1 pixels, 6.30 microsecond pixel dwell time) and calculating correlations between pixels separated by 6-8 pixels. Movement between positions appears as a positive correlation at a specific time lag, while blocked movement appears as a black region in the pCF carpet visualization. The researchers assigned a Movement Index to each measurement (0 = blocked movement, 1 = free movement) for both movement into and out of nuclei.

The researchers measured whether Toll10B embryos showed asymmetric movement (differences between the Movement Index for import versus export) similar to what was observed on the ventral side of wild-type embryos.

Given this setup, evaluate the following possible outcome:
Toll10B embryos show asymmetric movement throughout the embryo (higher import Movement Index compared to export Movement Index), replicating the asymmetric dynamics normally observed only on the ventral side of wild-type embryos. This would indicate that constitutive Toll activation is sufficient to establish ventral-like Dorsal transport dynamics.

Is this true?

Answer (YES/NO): YES